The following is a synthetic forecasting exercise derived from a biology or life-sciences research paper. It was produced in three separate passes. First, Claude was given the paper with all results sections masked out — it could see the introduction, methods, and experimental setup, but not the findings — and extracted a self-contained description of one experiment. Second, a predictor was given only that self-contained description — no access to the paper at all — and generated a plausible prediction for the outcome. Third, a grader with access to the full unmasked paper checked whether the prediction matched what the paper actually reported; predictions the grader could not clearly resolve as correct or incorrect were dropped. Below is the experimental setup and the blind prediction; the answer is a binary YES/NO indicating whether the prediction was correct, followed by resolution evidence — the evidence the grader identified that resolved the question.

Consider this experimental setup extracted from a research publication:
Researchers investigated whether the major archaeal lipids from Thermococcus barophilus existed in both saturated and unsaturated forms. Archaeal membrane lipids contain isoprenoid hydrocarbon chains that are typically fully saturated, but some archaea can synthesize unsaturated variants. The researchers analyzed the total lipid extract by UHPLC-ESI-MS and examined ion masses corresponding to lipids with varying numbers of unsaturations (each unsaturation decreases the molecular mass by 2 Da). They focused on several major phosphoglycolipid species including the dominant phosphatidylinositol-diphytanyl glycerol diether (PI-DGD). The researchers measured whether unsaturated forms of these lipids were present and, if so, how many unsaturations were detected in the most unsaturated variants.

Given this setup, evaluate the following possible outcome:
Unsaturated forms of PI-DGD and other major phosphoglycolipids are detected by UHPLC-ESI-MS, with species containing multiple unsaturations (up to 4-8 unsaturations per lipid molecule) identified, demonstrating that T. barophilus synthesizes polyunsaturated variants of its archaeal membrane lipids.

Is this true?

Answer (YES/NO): YES